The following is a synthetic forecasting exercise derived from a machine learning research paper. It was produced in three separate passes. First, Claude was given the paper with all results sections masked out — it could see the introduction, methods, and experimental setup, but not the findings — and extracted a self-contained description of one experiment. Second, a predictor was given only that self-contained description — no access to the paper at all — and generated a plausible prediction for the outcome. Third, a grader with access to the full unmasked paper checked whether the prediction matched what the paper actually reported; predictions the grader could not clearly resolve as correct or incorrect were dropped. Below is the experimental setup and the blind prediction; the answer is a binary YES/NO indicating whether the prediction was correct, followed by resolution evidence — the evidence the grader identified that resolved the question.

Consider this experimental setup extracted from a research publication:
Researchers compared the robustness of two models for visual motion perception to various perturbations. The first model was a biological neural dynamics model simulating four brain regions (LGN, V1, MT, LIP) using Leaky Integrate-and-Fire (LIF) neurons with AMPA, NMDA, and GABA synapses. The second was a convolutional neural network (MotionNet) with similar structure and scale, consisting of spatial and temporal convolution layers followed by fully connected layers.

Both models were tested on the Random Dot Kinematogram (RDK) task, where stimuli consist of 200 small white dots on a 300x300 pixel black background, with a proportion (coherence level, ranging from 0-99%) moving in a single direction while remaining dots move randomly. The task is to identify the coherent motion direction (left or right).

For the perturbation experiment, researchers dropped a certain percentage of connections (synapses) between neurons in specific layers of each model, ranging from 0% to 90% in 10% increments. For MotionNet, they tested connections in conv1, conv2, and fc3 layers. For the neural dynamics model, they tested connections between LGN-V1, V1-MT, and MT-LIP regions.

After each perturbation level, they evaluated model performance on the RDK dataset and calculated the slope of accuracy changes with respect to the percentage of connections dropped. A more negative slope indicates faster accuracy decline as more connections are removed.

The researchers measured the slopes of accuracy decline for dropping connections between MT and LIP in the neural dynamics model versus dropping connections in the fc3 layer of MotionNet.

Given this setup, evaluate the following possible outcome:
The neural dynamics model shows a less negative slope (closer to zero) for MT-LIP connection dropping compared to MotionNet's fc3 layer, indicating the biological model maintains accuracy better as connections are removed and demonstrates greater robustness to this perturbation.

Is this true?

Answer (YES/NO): YES